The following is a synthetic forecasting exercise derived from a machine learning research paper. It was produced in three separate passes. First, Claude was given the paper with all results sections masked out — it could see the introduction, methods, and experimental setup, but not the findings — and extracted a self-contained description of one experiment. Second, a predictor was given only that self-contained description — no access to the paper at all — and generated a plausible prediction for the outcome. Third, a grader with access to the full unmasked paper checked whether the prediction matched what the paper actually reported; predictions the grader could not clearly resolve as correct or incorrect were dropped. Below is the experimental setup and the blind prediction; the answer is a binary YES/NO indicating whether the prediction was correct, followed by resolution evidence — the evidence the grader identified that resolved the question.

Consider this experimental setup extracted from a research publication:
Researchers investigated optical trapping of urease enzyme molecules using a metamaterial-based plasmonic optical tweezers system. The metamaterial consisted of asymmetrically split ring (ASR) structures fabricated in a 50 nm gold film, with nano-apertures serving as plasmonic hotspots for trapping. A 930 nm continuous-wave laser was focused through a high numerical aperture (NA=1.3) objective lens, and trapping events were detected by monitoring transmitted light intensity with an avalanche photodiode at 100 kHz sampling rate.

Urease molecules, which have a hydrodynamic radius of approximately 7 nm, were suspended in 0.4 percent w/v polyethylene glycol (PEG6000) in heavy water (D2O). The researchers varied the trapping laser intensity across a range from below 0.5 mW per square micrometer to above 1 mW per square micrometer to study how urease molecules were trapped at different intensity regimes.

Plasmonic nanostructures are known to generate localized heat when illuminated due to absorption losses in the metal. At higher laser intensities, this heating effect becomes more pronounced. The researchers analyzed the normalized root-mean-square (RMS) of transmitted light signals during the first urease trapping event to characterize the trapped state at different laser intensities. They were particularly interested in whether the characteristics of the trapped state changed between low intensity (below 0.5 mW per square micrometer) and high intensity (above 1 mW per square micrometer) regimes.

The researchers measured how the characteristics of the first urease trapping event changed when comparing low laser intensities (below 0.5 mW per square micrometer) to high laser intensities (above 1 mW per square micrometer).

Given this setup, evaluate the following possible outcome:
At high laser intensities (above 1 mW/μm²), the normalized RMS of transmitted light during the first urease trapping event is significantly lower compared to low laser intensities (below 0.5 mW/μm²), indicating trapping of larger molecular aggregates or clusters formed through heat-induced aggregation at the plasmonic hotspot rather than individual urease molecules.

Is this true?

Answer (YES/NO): NO